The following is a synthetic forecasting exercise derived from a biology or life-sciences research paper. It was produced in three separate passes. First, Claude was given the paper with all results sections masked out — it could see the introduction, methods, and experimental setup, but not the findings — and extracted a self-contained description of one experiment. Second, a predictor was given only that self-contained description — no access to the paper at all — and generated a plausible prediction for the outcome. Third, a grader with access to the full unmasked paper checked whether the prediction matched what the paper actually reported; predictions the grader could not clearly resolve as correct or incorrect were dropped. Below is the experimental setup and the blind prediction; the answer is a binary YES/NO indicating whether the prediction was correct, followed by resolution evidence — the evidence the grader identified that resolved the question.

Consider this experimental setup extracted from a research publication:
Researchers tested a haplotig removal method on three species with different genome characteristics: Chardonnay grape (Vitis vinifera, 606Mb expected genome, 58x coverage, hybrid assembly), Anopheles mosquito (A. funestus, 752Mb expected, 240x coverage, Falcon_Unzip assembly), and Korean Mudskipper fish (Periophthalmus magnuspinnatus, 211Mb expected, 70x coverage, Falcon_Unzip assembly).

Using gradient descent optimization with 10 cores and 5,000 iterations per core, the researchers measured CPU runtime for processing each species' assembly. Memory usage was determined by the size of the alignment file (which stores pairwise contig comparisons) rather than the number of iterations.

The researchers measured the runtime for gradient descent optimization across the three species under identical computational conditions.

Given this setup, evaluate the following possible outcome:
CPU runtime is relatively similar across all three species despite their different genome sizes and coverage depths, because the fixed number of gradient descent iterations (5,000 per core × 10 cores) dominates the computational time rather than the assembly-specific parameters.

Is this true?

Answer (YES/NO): NO